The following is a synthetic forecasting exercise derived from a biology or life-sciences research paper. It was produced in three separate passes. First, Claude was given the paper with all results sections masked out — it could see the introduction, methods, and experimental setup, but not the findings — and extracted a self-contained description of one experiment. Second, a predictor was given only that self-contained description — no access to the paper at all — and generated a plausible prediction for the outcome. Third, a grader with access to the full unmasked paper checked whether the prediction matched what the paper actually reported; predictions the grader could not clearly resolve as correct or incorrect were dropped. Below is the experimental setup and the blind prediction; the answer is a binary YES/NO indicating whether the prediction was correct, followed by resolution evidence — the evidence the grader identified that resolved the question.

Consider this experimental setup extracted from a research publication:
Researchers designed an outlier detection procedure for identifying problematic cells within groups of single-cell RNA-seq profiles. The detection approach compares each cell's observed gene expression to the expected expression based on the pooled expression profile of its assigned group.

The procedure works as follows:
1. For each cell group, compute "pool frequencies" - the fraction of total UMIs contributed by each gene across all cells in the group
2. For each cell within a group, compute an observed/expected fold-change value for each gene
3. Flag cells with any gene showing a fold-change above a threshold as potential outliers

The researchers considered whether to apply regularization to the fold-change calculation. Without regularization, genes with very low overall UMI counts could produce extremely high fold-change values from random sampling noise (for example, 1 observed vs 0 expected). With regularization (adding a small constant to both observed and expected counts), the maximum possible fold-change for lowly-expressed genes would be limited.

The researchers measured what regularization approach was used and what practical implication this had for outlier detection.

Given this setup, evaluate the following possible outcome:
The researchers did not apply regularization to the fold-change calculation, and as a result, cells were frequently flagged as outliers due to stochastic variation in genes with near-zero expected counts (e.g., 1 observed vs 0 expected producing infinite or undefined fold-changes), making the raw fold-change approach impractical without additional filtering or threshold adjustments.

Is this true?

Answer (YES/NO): NO